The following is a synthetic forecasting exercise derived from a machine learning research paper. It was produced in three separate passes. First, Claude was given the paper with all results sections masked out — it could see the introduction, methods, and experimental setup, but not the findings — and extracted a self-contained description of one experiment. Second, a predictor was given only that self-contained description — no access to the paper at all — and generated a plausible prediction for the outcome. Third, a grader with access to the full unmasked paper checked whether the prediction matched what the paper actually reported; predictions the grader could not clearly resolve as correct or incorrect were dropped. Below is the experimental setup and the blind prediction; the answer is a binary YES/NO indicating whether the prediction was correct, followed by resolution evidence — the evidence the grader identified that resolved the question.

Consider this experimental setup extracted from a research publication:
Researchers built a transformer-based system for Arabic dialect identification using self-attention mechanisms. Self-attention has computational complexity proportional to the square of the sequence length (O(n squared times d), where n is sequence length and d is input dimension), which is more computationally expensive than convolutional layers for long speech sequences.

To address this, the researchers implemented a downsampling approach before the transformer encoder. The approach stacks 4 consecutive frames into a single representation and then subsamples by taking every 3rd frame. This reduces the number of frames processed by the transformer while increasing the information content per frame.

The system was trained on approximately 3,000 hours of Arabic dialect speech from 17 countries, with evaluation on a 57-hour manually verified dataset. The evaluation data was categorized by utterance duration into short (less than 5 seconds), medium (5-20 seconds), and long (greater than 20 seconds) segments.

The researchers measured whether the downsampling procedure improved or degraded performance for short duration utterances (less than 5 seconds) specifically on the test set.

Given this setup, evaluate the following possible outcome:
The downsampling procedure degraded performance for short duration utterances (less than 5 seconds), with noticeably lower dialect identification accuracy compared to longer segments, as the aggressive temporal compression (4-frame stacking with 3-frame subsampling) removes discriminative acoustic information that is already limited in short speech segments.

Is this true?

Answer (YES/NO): NO